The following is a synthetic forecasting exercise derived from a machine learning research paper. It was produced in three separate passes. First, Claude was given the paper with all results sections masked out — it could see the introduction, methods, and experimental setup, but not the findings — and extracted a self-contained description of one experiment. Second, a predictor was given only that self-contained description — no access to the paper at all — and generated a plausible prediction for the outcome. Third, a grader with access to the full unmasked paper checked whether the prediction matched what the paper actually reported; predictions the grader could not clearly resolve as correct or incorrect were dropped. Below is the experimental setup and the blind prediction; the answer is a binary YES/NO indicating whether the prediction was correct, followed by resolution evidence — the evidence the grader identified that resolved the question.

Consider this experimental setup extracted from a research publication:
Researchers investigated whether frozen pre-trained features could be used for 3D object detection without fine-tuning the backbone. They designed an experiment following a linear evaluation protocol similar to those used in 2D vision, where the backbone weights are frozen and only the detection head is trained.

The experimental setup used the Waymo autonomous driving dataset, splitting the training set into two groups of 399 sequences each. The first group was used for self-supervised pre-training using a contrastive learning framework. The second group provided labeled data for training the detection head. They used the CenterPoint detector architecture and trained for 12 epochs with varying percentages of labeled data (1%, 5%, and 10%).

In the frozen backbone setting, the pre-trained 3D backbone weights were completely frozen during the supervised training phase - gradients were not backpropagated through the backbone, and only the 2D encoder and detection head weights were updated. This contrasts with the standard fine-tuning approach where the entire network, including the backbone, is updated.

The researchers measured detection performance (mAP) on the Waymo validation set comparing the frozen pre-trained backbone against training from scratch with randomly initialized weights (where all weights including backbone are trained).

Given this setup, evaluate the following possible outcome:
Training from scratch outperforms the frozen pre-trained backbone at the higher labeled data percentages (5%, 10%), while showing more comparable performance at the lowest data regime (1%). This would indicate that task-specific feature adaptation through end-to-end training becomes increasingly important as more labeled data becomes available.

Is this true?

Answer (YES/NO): NO